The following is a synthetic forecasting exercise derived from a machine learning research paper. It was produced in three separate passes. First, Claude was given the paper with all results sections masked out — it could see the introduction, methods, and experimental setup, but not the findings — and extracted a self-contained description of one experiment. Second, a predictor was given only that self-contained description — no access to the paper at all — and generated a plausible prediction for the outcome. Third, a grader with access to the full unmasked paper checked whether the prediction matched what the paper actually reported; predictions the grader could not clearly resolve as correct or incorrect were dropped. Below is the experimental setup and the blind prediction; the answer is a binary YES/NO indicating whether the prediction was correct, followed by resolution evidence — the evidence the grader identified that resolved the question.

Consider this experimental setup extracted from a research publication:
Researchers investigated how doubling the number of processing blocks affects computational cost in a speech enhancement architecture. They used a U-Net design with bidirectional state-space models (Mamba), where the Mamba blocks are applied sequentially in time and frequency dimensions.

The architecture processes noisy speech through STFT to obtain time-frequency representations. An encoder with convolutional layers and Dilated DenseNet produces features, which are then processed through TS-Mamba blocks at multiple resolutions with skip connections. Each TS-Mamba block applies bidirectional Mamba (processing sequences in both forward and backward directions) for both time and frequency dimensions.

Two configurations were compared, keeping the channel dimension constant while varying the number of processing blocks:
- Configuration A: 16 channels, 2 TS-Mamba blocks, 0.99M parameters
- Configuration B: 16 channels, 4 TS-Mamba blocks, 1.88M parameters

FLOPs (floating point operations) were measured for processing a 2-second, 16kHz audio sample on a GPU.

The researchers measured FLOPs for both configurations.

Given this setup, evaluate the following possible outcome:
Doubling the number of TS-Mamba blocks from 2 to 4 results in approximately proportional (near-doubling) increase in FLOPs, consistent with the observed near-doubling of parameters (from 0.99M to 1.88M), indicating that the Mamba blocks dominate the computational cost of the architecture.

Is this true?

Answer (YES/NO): NO